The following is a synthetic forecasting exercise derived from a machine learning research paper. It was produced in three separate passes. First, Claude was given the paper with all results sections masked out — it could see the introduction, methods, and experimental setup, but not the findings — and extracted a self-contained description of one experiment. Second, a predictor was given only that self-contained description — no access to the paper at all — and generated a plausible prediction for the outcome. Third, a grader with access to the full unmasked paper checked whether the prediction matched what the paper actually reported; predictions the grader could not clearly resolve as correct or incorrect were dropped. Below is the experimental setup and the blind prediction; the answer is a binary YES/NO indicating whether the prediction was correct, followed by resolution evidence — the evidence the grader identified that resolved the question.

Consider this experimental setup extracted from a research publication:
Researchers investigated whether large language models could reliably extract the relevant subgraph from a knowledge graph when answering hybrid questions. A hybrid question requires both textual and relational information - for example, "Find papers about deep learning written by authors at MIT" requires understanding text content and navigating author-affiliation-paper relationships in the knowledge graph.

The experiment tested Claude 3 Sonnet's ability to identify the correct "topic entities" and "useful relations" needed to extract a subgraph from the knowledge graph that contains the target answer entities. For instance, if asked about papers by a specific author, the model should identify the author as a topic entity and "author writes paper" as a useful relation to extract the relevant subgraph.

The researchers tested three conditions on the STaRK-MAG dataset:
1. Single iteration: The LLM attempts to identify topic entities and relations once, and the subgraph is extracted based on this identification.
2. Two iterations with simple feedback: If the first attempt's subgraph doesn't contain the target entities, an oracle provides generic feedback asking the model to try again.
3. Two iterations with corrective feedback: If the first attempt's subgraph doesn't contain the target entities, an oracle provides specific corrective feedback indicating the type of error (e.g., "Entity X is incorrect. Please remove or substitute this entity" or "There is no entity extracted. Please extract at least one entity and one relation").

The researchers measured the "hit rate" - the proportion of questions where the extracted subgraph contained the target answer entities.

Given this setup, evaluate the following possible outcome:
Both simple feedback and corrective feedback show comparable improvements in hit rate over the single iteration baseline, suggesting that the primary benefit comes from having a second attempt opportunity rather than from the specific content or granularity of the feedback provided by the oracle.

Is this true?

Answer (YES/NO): NO